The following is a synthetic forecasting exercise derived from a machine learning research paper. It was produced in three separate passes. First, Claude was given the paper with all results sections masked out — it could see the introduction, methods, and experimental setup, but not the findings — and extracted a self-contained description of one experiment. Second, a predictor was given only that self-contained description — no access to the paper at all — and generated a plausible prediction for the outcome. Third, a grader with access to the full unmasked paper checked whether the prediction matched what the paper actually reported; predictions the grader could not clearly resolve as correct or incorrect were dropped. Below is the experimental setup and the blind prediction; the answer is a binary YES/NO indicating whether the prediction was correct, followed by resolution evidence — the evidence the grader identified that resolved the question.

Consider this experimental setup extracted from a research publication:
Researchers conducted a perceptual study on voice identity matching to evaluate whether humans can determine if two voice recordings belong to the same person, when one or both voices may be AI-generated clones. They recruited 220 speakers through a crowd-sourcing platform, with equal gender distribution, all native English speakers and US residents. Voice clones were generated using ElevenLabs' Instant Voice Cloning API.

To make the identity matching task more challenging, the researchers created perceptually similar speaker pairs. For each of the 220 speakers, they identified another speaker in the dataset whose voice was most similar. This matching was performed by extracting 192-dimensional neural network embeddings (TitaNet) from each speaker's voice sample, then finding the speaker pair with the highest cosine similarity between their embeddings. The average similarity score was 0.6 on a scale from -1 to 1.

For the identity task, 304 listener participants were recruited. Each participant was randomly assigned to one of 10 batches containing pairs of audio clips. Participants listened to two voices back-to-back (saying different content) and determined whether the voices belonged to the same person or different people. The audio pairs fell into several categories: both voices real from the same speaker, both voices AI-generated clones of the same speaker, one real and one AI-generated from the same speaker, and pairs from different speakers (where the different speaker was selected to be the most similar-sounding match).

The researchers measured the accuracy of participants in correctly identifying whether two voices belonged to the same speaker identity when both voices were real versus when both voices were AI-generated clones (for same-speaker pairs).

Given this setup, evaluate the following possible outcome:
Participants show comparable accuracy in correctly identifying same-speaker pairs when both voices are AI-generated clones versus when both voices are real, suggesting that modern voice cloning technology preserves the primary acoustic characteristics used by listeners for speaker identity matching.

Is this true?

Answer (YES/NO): YES